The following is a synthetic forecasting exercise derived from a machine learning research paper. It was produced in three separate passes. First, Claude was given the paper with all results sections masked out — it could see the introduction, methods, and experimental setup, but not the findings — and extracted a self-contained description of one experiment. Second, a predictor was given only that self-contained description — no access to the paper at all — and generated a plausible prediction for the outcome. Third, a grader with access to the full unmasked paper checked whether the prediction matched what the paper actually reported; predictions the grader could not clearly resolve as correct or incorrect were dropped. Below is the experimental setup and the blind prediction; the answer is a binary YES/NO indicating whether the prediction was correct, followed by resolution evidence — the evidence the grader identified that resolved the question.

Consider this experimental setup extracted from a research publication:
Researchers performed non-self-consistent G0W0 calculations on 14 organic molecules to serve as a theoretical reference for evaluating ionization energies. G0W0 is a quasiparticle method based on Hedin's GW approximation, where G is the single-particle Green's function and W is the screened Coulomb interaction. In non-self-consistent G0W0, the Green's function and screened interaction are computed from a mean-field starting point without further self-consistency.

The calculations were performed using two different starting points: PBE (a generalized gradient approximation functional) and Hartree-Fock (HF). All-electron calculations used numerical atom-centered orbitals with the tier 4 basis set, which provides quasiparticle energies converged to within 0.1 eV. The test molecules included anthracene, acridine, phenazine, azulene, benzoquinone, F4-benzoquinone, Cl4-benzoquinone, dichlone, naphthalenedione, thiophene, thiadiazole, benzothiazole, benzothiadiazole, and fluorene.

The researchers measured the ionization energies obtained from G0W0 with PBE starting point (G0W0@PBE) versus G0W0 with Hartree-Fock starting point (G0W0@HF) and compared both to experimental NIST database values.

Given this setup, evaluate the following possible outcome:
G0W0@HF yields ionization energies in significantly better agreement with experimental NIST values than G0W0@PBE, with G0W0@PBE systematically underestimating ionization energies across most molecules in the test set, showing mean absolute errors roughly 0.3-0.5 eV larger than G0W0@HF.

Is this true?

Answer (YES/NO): NO